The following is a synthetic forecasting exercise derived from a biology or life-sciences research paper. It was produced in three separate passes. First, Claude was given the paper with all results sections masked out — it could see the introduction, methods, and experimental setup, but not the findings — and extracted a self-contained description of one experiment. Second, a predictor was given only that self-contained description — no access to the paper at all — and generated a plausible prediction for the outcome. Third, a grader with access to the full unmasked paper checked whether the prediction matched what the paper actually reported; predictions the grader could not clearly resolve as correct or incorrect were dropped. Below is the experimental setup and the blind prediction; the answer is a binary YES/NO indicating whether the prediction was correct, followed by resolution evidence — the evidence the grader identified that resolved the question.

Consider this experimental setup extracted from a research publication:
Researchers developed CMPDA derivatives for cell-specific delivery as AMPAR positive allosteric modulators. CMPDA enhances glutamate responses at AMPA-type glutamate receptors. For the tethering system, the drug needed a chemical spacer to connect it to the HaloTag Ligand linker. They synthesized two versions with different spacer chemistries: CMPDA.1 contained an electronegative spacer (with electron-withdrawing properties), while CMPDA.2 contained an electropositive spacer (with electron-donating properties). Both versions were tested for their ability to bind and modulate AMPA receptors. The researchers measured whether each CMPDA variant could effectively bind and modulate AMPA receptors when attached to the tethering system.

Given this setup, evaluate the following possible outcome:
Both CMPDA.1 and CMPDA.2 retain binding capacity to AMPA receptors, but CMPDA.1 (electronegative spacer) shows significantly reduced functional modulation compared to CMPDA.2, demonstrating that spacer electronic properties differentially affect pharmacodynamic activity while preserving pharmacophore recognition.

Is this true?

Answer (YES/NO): NO